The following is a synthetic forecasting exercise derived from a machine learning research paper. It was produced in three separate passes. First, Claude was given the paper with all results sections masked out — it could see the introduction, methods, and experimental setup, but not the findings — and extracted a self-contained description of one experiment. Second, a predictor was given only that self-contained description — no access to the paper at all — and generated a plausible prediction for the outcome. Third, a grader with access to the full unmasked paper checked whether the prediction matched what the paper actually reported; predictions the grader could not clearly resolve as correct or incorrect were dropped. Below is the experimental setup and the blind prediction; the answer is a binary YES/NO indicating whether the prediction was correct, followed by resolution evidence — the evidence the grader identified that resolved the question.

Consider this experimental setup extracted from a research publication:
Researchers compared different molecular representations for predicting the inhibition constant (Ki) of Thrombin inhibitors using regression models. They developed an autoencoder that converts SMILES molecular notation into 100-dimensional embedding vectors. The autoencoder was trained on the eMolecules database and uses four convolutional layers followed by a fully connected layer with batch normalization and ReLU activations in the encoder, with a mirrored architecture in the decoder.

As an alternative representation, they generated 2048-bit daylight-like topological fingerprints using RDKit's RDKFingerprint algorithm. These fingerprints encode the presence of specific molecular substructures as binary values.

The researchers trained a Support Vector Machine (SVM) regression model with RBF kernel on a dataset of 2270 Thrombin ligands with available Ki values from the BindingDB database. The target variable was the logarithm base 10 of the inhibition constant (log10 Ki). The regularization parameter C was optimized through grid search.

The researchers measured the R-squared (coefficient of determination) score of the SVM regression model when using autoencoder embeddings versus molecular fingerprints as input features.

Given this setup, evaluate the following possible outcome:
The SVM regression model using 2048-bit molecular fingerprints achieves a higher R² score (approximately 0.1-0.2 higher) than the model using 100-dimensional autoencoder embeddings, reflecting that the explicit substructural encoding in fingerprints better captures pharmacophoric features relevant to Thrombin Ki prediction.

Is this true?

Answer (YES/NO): NO